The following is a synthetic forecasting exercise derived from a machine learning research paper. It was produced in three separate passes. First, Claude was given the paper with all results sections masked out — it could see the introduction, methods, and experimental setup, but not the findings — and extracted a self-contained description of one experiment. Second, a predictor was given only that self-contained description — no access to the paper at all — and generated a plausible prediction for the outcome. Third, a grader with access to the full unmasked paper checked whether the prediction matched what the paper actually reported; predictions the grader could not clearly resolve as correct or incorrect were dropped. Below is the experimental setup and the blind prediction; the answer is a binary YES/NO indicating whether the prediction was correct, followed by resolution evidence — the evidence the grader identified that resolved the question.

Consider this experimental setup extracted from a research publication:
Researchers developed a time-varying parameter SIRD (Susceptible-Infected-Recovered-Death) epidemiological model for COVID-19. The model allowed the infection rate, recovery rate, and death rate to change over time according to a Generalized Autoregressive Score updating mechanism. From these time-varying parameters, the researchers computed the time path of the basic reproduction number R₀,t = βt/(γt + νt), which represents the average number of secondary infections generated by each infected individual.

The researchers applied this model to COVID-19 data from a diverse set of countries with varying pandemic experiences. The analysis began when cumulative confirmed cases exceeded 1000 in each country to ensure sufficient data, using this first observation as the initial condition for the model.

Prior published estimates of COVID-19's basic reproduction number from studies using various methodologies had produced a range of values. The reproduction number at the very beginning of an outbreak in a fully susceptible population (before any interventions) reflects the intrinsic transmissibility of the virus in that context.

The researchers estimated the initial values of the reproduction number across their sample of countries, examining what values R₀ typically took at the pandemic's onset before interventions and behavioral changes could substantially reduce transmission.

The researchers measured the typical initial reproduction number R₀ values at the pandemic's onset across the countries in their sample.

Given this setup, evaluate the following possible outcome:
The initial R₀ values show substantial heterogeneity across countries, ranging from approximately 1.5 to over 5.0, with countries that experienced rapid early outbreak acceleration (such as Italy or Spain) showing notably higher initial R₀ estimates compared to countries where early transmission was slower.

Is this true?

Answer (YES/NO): NO